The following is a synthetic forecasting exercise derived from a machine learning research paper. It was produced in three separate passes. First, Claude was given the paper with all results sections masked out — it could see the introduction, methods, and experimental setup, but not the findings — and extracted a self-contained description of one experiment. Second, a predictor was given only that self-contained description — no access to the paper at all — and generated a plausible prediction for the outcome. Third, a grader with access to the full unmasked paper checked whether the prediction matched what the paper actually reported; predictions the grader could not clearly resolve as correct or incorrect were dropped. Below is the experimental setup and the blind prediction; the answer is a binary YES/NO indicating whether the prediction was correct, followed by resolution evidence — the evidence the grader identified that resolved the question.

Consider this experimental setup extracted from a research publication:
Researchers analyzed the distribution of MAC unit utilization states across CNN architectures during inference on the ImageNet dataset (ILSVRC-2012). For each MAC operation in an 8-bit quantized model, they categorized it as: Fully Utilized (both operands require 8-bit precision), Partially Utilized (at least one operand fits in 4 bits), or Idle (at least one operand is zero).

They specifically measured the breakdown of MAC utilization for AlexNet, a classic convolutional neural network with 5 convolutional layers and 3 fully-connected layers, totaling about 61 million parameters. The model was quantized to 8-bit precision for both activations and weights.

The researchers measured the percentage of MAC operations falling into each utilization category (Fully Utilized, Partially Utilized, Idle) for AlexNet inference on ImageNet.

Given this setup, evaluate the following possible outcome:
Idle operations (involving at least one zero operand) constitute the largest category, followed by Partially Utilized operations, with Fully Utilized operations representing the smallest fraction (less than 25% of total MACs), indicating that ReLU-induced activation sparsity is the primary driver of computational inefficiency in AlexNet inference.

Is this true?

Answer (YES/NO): YES